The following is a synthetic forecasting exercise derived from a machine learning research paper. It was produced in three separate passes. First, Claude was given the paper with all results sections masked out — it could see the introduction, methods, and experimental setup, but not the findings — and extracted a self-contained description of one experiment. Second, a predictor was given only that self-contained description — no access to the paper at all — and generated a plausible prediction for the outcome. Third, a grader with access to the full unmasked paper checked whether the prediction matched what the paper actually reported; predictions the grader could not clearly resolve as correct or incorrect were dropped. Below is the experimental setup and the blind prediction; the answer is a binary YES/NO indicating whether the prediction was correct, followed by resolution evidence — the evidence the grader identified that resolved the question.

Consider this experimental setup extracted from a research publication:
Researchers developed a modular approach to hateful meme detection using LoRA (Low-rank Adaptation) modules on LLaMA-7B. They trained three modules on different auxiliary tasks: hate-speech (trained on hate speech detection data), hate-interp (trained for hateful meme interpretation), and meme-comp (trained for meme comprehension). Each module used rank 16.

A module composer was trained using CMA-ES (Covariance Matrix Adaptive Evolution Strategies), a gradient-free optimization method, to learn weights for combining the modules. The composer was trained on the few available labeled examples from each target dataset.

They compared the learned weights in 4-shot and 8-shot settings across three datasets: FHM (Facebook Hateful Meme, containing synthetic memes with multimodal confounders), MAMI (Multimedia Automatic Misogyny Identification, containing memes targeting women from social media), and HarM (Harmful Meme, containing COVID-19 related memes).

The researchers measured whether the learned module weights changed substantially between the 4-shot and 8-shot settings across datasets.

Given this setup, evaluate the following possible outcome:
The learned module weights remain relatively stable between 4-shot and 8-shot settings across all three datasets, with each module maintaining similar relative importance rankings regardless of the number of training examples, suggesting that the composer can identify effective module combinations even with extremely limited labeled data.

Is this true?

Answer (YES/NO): YES